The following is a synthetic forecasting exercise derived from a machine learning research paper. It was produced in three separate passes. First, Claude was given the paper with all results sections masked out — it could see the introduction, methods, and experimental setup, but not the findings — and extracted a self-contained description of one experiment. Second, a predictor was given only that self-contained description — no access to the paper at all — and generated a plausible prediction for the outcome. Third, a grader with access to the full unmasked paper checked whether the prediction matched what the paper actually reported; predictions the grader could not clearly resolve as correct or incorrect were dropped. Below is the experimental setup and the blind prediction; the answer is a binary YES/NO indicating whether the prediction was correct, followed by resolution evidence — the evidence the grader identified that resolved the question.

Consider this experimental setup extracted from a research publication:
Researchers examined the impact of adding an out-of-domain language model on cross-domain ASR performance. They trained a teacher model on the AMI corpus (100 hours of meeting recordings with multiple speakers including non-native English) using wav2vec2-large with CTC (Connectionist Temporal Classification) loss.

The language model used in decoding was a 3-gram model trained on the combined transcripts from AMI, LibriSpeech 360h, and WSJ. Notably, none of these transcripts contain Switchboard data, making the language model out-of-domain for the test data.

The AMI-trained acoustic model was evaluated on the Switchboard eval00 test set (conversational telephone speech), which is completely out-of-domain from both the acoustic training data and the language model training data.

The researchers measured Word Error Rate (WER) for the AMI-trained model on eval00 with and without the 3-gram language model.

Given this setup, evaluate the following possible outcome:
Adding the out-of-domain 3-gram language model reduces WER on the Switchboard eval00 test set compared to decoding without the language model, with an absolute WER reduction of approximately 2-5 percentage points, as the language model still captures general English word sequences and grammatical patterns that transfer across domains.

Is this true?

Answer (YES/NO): YES